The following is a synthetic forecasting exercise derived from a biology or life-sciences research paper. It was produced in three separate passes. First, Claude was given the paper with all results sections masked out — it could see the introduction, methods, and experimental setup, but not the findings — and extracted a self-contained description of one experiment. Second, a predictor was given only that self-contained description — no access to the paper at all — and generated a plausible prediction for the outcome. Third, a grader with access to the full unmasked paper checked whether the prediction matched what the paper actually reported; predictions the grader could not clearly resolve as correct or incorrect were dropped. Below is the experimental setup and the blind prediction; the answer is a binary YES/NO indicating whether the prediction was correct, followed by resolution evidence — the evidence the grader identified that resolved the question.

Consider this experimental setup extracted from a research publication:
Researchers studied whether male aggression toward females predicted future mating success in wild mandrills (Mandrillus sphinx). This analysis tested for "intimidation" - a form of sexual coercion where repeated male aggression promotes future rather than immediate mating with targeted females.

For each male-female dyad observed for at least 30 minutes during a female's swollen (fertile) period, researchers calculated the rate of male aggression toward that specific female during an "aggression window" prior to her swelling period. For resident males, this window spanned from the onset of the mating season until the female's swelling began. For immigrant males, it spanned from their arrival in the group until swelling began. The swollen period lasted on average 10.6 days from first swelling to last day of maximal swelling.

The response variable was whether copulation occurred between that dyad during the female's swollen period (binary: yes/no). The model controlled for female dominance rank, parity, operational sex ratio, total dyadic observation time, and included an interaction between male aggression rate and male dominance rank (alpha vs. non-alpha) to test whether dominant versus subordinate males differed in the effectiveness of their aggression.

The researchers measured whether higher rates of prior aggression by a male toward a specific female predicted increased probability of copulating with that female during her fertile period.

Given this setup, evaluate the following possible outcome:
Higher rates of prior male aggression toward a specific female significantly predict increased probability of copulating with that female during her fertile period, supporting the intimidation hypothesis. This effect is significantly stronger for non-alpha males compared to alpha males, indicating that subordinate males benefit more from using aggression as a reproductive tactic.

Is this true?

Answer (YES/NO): NO